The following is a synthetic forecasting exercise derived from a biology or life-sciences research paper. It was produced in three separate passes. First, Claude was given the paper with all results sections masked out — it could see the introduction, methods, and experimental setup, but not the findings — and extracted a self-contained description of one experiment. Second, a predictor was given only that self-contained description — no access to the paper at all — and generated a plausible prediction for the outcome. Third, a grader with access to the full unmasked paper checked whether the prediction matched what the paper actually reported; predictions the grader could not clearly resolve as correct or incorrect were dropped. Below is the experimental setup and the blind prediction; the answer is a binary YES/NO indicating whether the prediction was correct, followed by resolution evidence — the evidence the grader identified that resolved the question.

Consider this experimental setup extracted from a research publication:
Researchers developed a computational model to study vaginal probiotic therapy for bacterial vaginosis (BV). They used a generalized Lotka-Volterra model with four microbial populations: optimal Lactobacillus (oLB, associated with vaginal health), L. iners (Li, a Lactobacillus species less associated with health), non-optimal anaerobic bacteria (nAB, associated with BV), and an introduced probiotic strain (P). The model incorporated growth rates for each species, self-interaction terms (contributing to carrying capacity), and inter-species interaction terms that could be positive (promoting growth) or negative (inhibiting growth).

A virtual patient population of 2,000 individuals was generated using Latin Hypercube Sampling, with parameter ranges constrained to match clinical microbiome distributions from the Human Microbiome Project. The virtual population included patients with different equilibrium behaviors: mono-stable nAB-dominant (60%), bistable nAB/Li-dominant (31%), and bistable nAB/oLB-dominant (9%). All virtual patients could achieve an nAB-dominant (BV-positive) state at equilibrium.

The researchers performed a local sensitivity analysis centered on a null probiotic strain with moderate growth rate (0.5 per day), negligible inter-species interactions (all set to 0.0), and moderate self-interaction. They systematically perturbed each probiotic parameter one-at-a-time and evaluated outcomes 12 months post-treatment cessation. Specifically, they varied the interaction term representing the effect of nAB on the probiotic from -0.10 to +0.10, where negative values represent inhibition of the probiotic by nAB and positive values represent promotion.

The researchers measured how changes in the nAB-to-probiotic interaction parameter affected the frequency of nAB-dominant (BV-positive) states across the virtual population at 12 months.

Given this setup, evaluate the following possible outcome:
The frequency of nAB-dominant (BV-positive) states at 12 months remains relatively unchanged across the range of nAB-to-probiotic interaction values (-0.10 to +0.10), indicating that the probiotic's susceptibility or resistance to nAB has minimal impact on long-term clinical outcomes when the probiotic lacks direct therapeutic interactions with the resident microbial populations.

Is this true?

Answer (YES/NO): NO